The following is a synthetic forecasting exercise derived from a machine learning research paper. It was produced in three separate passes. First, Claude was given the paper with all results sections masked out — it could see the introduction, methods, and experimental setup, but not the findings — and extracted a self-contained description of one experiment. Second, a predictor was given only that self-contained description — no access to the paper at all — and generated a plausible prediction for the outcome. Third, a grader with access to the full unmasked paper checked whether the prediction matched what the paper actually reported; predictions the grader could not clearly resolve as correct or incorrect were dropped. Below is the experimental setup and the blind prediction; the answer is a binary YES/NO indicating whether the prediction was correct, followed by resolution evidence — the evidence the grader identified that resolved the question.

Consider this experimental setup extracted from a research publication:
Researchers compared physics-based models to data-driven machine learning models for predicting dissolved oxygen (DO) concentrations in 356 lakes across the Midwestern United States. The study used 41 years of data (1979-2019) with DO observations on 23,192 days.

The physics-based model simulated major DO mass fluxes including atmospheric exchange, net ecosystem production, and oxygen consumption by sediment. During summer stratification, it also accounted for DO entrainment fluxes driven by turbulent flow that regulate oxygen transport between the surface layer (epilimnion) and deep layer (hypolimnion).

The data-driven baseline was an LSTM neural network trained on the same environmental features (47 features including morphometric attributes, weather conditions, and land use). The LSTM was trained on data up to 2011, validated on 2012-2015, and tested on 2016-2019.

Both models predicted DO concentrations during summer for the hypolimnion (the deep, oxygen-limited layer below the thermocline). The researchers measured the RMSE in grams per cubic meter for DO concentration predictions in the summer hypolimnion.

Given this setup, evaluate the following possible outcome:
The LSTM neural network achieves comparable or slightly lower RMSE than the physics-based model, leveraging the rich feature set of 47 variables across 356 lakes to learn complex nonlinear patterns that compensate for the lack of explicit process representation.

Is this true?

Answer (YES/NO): NO